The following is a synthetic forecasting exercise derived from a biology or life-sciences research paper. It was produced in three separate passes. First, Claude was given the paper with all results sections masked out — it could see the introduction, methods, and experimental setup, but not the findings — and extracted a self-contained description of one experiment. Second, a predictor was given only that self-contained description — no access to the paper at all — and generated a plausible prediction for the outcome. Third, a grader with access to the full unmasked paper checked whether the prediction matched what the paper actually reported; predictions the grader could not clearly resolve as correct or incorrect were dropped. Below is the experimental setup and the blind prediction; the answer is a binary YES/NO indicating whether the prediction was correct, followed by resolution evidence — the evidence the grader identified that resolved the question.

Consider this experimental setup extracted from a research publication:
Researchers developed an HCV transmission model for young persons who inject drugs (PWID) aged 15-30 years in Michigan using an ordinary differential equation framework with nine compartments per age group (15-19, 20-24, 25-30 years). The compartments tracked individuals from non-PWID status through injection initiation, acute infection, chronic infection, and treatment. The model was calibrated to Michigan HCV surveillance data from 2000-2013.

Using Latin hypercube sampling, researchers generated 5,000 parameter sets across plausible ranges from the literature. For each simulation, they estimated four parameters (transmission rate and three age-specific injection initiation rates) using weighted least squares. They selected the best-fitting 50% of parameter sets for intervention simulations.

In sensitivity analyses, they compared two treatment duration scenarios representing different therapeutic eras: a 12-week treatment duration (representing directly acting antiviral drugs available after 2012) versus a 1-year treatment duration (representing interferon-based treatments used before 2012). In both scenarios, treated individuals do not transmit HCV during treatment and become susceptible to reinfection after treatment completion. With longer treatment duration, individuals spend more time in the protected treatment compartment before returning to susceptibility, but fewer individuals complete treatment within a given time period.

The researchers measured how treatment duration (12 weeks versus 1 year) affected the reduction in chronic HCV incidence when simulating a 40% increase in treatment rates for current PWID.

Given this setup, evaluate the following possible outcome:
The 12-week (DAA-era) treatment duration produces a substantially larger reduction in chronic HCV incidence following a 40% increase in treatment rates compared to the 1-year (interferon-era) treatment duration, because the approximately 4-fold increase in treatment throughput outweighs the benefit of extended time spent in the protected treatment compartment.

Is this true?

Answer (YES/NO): NO